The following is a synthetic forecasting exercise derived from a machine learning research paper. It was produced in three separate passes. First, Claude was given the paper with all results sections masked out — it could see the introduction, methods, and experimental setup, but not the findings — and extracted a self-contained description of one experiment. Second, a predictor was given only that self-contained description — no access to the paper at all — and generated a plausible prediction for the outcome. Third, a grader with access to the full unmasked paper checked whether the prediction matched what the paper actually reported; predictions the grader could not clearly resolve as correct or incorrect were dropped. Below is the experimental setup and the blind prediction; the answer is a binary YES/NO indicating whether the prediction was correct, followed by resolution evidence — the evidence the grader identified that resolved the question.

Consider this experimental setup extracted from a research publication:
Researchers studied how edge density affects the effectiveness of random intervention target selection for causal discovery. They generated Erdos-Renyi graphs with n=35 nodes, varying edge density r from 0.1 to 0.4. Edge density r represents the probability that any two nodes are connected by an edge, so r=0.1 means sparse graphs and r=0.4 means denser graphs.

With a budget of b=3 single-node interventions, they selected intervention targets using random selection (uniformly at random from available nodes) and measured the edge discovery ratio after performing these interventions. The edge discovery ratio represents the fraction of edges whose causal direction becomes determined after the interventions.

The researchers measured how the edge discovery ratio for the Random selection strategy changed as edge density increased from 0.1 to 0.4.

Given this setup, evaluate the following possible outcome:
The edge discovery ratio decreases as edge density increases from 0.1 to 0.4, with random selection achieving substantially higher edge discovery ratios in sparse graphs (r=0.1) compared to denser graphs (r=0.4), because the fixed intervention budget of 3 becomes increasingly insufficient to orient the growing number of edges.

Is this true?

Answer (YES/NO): NO